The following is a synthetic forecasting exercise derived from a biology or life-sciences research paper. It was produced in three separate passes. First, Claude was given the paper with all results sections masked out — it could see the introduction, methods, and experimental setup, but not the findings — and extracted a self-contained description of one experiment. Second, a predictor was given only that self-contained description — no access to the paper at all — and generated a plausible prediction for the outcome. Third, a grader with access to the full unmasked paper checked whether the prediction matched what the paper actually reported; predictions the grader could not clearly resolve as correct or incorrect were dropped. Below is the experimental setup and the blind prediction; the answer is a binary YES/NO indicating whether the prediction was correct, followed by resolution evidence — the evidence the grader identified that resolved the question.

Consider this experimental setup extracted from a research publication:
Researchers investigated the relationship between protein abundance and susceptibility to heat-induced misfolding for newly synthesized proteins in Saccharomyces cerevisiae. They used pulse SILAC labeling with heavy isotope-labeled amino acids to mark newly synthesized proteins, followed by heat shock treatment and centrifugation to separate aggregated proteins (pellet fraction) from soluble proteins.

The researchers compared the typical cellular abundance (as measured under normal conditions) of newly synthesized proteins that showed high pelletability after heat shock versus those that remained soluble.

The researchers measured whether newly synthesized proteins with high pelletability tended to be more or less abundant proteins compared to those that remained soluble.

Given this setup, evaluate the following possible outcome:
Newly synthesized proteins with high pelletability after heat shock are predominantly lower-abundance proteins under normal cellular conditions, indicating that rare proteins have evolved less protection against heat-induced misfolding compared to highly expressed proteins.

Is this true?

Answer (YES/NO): NO